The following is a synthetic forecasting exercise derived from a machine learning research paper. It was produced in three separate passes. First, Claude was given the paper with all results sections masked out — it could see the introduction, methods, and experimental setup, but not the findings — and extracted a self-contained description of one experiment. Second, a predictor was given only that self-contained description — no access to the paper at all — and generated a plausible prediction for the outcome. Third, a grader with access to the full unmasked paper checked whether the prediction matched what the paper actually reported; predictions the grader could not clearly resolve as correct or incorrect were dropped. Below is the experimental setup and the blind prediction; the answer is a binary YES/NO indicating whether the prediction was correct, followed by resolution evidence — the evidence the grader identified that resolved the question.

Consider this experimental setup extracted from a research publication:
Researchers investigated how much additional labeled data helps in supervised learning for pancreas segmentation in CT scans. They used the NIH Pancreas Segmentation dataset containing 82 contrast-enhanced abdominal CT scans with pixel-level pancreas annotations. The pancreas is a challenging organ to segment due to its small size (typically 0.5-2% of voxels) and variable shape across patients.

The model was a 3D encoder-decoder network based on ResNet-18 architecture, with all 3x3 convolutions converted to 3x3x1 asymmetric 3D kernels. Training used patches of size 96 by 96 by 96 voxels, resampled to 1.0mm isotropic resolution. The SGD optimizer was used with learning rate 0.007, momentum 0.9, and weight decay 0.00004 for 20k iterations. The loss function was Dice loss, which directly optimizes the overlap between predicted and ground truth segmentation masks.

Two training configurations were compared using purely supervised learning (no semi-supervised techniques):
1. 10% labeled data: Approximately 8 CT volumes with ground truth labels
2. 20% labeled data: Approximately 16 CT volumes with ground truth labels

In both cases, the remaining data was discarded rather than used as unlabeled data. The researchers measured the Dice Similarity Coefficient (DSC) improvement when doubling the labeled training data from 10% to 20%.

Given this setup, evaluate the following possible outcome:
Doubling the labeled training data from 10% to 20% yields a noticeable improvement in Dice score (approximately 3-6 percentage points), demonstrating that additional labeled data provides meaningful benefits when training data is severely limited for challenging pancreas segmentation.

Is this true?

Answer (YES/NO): NO